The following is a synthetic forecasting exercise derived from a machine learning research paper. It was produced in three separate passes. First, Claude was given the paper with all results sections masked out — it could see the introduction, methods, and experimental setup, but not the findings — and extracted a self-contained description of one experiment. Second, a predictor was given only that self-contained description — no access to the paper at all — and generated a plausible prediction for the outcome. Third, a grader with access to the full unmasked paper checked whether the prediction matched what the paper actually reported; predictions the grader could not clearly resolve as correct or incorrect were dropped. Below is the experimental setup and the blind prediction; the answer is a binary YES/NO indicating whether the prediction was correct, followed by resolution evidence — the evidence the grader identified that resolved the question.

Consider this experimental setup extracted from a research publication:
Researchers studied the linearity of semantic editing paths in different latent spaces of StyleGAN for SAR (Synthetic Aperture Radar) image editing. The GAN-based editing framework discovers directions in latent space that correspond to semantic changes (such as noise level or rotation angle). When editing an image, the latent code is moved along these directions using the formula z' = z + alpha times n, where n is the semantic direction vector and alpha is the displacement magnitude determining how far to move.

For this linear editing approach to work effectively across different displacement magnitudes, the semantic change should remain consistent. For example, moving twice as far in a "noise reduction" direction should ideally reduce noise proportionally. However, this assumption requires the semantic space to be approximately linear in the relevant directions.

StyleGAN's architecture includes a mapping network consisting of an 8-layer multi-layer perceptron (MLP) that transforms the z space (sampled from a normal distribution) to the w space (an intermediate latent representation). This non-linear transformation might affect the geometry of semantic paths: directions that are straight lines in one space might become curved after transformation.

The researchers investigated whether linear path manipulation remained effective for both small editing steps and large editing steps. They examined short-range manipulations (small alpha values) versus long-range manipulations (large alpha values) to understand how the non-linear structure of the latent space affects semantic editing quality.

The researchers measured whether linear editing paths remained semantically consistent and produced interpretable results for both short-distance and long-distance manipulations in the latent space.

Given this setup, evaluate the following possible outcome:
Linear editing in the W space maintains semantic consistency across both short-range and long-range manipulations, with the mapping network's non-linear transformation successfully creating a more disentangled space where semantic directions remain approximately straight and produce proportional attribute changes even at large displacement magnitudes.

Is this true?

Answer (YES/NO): NO